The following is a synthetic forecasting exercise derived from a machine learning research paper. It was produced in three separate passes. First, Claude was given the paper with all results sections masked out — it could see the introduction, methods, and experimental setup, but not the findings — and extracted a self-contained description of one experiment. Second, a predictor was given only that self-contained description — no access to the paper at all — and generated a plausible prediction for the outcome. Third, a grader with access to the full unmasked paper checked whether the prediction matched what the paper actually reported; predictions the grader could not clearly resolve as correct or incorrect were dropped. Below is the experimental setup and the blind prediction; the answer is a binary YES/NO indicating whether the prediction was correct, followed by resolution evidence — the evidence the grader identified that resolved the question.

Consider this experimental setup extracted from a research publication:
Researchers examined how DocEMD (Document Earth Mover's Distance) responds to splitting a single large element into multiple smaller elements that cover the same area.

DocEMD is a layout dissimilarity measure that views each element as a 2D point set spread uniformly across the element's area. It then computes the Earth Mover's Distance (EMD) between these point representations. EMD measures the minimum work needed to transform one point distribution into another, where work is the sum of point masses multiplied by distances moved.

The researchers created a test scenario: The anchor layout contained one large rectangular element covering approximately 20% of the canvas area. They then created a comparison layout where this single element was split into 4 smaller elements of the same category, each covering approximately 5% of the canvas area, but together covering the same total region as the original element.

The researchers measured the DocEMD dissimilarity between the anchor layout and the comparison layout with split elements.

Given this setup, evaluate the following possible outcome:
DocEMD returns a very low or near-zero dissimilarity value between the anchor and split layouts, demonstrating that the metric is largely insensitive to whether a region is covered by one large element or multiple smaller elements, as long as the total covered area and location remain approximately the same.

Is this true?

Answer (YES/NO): YES